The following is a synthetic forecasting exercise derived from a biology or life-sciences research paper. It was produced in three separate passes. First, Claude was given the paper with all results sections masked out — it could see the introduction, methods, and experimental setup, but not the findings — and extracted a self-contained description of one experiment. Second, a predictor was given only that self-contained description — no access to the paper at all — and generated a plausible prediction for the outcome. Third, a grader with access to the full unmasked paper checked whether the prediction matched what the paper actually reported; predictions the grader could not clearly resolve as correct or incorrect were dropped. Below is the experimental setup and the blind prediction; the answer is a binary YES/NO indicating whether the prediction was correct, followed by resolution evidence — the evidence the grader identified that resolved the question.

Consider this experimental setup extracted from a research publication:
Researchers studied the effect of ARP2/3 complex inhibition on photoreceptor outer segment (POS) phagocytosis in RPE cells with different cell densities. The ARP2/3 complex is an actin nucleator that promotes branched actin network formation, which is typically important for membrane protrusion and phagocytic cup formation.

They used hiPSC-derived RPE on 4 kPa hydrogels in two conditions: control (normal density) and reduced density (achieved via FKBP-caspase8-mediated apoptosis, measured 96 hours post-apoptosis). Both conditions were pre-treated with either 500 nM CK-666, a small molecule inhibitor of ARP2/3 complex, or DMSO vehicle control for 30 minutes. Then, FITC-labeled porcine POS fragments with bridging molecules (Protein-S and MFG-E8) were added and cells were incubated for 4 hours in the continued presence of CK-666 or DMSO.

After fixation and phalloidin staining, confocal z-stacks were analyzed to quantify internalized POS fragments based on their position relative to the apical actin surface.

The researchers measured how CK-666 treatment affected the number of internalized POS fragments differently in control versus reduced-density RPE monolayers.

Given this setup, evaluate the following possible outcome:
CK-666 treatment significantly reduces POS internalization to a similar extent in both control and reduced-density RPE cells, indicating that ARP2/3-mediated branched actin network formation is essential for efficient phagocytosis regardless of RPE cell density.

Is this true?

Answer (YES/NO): NO